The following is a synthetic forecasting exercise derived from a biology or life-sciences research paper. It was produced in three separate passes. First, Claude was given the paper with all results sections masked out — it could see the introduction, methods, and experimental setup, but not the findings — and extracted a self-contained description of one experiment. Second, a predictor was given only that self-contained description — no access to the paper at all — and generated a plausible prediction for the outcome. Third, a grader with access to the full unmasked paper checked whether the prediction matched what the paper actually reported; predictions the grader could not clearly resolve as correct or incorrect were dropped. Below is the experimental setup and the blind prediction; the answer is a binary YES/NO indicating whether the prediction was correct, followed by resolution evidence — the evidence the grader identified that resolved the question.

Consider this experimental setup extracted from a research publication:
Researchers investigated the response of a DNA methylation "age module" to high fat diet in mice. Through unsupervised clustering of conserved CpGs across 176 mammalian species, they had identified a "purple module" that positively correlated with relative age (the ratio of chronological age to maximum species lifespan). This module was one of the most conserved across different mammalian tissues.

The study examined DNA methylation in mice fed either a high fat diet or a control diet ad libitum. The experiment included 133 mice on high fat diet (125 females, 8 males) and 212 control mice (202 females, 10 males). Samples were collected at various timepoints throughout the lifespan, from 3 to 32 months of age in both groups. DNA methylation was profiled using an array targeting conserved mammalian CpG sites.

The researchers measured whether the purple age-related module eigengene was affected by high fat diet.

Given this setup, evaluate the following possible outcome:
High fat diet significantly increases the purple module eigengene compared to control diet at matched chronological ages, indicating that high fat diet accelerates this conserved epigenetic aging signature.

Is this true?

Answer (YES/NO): YES